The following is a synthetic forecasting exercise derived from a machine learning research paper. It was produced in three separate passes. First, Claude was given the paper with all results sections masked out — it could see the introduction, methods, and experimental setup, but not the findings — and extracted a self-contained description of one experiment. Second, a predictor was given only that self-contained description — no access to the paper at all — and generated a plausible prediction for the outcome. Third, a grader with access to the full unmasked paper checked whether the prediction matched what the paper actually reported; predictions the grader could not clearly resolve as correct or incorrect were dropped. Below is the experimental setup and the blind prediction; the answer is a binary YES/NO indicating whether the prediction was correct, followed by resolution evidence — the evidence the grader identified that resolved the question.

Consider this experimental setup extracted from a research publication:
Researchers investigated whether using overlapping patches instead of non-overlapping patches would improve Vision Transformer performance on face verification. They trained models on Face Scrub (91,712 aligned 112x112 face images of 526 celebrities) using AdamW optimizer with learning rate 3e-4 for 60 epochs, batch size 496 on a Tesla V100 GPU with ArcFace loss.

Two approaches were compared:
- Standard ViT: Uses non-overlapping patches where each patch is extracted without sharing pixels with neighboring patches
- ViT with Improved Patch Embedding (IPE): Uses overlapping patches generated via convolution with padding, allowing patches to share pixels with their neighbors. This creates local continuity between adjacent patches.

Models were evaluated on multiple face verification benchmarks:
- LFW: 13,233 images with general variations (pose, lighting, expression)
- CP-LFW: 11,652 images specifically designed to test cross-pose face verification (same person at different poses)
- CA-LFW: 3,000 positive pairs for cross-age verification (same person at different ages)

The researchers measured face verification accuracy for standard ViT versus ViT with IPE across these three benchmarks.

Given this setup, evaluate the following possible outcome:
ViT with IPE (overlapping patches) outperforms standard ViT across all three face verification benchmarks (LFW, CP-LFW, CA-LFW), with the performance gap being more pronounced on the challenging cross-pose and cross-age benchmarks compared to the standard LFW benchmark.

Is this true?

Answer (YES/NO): YES